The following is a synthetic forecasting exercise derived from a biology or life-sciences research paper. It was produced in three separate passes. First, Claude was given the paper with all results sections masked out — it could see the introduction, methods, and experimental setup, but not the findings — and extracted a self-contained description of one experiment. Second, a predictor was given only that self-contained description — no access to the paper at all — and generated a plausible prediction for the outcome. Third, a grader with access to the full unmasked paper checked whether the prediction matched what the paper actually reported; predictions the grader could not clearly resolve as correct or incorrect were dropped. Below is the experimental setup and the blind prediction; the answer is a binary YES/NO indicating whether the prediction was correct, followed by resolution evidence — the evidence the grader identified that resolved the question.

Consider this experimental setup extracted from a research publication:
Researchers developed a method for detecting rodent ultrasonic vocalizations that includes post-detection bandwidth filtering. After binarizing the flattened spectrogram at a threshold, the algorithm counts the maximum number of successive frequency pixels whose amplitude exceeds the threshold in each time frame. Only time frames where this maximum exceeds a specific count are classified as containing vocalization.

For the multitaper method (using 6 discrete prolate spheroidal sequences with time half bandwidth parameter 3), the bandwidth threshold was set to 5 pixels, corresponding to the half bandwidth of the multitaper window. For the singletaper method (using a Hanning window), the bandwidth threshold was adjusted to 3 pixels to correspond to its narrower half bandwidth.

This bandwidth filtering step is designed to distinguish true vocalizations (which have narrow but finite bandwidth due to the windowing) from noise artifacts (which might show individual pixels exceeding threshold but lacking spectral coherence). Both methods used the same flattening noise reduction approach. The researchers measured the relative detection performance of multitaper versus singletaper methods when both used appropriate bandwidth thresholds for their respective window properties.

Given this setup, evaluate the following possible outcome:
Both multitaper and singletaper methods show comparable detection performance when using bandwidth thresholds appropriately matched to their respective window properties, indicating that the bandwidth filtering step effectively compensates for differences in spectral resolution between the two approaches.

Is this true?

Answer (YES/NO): YES